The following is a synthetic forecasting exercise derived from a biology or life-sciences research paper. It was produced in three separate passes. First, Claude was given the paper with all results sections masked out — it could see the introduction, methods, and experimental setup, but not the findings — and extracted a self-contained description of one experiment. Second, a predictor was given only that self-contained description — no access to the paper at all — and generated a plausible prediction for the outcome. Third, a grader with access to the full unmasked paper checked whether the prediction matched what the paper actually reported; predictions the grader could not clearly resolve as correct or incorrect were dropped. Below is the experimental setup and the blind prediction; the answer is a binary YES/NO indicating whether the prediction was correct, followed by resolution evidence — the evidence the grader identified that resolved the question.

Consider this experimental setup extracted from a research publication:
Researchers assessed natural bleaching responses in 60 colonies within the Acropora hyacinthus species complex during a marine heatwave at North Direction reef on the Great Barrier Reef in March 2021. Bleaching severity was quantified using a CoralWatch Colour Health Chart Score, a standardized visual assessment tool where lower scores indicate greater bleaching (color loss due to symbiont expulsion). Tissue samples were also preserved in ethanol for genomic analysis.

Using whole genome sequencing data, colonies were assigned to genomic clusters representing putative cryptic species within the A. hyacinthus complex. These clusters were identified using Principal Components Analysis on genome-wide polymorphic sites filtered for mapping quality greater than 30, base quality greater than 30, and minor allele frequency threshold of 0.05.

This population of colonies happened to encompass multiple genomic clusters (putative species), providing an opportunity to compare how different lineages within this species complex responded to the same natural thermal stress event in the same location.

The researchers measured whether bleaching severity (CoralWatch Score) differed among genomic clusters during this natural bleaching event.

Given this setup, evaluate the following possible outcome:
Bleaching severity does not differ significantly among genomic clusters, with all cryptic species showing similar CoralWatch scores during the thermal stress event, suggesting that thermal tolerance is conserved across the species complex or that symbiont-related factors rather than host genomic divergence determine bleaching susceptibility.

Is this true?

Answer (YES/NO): NO